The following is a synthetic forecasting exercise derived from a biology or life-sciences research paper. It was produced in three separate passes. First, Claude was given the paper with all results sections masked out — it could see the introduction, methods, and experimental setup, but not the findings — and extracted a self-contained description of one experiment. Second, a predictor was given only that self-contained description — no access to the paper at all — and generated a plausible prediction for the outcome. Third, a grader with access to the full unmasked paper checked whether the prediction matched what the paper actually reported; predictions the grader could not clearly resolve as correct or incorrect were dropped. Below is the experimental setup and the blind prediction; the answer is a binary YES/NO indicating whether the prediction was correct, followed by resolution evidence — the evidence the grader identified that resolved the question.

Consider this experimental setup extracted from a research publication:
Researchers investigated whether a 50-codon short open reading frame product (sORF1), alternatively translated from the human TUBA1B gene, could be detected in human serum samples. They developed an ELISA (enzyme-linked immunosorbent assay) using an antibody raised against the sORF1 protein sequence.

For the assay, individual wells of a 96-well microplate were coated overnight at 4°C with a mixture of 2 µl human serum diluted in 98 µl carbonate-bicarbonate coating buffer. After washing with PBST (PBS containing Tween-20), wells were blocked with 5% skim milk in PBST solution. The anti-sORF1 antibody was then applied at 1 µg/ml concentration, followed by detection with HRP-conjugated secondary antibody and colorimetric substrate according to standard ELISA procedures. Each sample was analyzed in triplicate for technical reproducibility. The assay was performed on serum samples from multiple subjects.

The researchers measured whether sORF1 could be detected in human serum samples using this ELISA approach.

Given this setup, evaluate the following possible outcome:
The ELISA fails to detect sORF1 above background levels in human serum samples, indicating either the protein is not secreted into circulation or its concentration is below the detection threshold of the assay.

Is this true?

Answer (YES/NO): NO